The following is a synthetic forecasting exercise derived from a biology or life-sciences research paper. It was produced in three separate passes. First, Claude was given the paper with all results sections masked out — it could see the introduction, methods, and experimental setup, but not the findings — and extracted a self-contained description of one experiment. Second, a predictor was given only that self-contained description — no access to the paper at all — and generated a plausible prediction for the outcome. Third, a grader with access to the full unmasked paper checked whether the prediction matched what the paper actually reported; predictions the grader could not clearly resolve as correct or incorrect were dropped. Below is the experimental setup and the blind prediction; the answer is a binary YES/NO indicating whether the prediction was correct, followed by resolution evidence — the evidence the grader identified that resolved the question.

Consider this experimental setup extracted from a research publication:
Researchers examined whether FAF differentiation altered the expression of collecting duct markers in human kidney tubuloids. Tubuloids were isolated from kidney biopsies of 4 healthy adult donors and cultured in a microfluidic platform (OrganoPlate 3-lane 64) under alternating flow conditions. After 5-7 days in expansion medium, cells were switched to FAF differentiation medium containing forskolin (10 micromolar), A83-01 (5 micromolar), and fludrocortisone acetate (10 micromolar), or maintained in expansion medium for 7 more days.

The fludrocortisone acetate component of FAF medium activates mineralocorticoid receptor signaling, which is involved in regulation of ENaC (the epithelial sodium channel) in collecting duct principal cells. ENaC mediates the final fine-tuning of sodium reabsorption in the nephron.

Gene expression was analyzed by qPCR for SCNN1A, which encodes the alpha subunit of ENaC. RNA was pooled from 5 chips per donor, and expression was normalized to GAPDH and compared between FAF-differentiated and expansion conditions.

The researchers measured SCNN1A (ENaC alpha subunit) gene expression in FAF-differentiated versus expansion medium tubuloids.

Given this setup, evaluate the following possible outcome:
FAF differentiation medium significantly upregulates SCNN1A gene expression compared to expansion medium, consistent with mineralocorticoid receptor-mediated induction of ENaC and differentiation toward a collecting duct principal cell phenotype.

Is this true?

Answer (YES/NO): YES